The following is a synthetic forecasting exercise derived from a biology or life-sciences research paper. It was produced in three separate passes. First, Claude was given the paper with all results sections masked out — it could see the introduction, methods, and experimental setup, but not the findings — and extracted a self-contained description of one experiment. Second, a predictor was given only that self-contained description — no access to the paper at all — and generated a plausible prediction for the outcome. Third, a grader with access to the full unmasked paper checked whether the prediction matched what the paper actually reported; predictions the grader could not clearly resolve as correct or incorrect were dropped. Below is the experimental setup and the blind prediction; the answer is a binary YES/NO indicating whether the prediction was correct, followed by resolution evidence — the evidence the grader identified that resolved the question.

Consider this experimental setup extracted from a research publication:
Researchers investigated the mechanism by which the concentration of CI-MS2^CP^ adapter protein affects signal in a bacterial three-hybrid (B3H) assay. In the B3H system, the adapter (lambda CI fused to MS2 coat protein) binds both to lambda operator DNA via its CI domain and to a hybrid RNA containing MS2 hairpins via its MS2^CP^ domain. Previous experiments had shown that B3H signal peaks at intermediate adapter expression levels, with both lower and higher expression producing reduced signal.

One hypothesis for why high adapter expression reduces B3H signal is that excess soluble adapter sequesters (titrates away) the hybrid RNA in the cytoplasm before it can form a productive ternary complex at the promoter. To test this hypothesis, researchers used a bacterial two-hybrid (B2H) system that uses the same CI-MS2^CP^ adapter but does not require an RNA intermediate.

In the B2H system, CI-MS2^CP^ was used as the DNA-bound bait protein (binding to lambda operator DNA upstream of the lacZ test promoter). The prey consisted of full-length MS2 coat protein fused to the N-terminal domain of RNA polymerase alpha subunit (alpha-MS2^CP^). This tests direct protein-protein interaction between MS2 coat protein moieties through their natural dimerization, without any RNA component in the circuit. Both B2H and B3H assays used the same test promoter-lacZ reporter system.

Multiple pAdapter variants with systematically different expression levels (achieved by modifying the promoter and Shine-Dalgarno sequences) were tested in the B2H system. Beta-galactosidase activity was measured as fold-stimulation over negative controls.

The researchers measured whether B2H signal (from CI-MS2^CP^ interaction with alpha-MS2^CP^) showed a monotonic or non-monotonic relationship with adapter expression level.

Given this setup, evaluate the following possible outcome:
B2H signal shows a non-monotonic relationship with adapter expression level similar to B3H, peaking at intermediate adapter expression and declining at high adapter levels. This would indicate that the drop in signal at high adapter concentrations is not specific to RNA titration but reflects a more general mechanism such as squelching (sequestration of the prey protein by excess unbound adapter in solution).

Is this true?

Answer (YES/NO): NO